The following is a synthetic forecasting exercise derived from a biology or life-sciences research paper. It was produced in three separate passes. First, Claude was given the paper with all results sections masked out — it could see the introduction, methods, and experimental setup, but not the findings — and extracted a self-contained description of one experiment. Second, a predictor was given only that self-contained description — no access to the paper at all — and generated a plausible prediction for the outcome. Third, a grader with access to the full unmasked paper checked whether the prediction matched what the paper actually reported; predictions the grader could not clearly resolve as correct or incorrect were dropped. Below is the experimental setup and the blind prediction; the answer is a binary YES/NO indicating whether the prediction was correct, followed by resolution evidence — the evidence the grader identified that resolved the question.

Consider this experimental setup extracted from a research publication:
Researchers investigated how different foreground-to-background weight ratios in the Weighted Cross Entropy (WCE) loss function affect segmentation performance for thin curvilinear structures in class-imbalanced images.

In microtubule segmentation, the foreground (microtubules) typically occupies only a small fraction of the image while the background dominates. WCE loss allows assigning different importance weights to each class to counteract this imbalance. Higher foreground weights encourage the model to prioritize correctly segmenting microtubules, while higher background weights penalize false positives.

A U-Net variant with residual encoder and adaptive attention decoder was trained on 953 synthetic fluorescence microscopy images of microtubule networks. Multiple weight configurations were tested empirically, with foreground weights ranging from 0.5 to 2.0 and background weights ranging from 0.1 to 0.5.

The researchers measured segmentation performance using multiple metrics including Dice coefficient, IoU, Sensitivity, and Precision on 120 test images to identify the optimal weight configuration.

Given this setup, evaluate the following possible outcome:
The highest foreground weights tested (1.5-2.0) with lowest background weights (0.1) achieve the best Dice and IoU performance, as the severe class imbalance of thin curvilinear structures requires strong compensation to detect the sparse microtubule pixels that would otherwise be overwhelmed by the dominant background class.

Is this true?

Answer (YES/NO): NO